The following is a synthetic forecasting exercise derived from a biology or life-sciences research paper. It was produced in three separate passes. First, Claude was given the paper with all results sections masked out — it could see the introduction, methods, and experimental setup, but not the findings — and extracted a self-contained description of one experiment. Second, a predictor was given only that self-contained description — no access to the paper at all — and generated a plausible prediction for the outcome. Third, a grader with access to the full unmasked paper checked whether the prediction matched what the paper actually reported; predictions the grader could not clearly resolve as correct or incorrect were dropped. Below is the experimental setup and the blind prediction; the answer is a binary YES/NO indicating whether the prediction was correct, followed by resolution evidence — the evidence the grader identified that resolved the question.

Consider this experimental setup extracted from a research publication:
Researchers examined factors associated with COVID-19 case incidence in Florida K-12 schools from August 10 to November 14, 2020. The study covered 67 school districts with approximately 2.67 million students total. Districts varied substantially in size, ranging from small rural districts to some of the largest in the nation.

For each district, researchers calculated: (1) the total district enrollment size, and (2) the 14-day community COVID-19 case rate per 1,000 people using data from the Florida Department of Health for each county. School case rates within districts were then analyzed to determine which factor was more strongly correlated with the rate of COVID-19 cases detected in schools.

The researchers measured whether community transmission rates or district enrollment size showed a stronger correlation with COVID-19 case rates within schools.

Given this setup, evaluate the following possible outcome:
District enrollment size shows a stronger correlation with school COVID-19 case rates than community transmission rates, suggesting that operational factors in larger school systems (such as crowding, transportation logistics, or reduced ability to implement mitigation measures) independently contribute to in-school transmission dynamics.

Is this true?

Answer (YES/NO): NO